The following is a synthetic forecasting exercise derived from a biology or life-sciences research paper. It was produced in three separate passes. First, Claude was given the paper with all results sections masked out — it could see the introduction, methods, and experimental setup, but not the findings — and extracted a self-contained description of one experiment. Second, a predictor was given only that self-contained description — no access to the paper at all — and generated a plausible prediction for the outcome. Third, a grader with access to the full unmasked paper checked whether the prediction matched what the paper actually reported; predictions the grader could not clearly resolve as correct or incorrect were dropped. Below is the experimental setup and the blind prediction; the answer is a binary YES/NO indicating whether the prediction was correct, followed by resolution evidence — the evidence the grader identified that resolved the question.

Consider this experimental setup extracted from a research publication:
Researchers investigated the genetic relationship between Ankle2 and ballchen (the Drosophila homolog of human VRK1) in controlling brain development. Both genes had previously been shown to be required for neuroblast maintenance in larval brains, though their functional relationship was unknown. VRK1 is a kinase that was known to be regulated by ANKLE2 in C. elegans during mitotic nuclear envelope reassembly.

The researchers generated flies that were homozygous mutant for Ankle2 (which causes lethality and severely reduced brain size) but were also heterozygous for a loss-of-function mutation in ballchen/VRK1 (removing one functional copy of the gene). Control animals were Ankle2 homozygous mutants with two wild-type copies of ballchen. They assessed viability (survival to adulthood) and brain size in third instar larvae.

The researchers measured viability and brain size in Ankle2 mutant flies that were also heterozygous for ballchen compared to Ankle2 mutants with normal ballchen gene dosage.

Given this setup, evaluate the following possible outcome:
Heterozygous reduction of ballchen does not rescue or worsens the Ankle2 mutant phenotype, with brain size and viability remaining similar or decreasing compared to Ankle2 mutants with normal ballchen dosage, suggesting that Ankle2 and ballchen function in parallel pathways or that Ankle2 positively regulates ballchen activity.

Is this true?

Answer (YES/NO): NO